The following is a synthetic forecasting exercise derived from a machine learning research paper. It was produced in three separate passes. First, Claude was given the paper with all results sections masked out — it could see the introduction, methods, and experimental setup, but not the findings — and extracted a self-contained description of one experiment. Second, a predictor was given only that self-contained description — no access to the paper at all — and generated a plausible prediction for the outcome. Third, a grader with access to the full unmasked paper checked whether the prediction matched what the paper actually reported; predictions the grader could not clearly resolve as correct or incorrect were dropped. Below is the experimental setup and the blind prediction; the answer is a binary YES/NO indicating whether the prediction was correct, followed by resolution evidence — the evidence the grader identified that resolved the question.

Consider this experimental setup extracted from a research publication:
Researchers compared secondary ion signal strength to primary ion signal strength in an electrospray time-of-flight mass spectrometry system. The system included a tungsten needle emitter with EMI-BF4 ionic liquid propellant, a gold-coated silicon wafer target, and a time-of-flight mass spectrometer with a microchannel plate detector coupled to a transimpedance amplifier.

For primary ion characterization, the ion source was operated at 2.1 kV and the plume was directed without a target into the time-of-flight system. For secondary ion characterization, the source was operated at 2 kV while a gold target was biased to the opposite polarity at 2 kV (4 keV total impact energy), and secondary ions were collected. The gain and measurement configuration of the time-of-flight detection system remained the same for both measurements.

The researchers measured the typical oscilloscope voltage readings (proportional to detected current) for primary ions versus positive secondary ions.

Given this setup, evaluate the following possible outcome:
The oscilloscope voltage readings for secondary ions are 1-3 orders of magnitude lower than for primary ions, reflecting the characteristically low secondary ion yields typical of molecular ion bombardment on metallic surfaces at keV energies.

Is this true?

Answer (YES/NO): YES